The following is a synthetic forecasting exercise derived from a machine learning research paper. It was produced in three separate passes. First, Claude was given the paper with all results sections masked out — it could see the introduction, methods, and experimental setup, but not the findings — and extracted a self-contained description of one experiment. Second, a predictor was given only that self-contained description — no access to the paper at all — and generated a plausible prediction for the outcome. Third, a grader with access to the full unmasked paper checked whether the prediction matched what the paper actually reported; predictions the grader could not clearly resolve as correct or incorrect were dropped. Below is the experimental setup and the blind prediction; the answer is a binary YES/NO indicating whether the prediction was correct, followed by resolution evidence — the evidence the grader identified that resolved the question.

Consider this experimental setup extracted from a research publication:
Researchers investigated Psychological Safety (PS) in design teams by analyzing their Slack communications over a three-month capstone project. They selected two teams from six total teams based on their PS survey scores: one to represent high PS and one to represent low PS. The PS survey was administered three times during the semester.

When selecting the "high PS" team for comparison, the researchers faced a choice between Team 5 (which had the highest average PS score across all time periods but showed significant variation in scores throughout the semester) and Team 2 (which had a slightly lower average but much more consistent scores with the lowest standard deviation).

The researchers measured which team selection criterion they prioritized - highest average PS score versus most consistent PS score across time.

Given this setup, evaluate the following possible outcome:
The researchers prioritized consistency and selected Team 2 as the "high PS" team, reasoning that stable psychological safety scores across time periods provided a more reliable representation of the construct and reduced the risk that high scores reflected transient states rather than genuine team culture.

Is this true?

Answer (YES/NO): YES